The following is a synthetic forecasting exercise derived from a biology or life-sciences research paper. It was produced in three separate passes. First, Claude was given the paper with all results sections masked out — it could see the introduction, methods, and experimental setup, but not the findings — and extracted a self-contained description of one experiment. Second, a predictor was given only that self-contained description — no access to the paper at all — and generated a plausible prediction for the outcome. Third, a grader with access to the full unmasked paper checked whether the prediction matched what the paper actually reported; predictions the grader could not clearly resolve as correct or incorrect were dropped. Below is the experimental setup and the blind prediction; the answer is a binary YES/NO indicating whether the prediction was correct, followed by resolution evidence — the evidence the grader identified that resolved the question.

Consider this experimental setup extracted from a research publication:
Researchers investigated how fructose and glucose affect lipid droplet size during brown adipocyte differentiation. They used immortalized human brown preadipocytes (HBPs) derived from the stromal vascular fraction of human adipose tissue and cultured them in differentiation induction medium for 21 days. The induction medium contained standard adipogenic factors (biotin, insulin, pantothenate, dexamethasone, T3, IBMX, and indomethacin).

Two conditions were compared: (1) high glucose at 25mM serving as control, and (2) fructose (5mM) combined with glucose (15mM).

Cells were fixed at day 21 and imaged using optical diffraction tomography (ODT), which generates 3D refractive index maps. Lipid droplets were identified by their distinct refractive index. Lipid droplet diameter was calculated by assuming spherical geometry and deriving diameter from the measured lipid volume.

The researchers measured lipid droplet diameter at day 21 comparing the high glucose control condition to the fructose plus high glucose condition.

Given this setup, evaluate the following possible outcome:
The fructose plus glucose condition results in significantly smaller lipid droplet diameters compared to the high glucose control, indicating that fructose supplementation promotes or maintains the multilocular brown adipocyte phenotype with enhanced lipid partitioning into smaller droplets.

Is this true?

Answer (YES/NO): NO